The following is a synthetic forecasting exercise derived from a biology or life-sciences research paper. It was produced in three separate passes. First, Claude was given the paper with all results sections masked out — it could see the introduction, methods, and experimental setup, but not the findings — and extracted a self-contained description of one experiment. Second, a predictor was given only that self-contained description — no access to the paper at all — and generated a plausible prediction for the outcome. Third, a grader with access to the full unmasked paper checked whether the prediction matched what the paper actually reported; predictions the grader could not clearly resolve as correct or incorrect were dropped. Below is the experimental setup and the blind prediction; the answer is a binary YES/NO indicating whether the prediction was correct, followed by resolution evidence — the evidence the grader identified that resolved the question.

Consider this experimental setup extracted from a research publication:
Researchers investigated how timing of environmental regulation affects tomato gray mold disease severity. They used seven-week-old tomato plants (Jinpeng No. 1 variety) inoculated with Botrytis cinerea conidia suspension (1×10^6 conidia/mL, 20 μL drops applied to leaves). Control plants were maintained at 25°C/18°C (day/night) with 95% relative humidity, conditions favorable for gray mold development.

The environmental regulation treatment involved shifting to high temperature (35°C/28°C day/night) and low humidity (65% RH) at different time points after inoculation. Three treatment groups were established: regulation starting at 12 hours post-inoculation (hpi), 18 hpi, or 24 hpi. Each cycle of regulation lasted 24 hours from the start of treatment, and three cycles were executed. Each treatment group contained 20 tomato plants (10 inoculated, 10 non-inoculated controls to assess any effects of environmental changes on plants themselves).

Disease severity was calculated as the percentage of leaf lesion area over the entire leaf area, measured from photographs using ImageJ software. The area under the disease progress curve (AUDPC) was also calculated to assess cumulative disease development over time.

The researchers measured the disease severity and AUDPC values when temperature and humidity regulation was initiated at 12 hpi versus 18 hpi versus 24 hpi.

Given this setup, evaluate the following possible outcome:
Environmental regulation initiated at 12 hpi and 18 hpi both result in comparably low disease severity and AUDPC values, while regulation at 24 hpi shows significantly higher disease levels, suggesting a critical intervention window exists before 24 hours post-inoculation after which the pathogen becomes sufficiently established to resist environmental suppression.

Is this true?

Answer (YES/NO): NO